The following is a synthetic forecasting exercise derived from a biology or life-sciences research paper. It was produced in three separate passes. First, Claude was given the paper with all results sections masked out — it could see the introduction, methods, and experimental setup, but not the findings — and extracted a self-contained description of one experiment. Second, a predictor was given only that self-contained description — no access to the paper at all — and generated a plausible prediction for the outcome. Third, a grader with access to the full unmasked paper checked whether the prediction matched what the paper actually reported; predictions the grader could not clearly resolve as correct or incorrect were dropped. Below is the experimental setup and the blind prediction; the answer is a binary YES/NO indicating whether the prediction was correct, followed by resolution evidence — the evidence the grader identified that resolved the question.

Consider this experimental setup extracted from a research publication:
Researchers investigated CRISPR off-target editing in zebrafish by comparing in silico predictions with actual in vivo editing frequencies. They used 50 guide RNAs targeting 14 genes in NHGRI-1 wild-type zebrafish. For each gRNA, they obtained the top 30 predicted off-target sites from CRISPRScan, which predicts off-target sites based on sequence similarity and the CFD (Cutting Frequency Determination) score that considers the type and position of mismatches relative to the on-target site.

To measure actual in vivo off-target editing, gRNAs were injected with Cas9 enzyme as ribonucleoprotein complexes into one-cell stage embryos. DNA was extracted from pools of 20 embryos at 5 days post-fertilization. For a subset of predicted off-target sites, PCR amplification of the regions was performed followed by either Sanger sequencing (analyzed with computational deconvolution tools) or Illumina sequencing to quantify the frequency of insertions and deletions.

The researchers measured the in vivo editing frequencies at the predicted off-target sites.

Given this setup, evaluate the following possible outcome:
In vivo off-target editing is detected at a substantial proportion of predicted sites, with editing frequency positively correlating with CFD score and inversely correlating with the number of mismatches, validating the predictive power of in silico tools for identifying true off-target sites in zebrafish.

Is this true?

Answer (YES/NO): NO